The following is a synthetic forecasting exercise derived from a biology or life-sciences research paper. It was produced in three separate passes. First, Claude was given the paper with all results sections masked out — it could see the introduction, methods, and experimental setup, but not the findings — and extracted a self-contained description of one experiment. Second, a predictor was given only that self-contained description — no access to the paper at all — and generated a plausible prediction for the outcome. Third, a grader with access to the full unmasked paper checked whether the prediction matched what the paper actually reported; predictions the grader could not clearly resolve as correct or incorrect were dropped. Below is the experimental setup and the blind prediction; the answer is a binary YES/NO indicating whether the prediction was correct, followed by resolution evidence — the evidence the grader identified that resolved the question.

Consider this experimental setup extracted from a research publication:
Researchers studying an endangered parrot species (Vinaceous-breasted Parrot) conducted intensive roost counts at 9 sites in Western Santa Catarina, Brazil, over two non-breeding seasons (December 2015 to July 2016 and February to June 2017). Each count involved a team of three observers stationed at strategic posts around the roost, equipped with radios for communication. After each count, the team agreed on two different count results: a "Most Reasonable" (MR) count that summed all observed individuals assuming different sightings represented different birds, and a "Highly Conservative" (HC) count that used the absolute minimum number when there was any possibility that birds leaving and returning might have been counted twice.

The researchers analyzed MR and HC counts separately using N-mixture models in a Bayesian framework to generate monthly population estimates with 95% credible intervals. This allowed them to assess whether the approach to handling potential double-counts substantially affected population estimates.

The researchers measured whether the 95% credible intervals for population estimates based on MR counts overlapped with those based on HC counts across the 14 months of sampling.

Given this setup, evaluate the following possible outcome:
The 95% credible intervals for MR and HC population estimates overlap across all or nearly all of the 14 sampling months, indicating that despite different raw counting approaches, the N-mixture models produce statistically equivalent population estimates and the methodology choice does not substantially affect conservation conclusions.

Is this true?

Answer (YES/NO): NO